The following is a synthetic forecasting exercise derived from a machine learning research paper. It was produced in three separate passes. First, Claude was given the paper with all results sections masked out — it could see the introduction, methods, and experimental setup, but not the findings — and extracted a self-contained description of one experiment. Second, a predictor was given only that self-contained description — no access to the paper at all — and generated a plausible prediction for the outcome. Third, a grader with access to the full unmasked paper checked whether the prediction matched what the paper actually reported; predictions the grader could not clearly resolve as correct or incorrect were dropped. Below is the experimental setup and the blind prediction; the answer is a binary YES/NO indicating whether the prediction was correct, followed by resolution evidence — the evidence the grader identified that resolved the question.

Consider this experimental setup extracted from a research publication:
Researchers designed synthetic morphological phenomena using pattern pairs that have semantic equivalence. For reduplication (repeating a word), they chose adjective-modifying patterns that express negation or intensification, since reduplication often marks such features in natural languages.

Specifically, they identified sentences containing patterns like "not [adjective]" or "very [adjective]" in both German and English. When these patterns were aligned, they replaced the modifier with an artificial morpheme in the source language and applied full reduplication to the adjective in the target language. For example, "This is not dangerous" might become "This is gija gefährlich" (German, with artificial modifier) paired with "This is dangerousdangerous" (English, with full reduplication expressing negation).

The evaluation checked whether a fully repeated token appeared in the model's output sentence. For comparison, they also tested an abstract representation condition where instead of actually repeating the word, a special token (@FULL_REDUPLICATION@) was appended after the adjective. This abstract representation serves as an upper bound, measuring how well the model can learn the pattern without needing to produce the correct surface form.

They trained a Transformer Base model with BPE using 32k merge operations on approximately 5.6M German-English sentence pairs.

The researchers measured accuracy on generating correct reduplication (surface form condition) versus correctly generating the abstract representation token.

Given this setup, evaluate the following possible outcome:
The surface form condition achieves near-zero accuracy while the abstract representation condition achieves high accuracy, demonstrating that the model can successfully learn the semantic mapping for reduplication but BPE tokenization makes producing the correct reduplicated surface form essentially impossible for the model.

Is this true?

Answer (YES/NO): NO